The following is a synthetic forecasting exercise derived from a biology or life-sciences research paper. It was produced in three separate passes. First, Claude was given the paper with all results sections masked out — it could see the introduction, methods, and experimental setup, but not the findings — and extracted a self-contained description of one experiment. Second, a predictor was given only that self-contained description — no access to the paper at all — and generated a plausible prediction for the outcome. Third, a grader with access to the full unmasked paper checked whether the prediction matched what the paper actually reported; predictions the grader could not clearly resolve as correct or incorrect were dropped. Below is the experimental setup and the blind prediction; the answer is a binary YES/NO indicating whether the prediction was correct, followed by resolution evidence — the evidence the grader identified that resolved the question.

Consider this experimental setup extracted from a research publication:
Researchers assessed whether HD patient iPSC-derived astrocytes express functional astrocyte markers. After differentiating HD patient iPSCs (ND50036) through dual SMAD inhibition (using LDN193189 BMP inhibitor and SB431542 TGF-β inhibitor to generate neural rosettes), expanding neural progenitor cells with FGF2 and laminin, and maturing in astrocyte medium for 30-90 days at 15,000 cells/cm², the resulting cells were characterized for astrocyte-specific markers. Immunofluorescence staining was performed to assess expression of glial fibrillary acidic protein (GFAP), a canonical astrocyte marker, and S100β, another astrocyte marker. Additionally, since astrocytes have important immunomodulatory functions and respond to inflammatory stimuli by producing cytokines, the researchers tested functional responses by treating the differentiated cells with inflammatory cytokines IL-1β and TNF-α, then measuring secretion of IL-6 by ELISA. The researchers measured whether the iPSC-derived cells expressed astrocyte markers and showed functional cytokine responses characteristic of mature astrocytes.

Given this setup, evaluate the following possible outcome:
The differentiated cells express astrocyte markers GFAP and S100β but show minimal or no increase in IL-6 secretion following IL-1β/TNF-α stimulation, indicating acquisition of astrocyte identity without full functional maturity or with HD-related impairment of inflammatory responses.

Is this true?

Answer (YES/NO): NO